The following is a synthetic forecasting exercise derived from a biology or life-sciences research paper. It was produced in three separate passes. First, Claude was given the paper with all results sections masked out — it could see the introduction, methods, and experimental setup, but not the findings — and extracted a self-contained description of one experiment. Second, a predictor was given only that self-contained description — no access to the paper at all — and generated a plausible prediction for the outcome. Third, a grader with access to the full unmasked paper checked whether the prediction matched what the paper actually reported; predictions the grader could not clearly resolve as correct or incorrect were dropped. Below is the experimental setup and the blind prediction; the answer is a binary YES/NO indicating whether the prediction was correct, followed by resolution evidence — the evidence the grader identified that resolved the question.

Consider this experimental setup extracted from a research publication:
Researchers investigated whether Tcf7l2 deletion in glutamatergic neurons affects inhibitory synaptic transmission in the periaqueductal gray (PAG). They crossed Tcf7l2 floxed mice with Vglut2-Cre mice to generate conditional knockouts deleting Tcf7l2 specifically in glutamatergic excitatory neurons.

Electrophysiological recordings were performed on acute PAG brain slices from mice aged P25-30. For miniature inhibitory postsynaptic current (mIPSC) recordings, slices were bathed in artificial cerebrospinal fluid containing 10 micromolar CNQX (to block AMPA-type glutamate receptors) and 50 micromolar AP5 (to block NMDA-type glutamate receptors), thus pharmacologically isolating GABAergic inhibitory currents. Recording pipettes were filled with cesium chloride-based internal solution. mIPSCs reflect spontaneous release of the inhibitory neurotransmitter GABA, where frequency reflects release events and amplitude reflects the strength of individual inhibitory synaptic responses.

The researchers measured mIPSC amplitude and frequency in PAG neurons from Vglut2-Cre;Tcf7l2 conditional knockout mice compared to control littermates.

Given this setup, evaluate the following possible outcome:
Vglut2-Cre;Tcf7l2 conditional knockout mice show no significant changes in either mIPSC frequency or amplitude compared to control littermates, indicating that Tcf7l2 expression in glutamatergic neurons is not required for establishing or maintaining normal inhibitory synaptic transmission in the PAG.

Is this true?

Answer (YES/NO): NO